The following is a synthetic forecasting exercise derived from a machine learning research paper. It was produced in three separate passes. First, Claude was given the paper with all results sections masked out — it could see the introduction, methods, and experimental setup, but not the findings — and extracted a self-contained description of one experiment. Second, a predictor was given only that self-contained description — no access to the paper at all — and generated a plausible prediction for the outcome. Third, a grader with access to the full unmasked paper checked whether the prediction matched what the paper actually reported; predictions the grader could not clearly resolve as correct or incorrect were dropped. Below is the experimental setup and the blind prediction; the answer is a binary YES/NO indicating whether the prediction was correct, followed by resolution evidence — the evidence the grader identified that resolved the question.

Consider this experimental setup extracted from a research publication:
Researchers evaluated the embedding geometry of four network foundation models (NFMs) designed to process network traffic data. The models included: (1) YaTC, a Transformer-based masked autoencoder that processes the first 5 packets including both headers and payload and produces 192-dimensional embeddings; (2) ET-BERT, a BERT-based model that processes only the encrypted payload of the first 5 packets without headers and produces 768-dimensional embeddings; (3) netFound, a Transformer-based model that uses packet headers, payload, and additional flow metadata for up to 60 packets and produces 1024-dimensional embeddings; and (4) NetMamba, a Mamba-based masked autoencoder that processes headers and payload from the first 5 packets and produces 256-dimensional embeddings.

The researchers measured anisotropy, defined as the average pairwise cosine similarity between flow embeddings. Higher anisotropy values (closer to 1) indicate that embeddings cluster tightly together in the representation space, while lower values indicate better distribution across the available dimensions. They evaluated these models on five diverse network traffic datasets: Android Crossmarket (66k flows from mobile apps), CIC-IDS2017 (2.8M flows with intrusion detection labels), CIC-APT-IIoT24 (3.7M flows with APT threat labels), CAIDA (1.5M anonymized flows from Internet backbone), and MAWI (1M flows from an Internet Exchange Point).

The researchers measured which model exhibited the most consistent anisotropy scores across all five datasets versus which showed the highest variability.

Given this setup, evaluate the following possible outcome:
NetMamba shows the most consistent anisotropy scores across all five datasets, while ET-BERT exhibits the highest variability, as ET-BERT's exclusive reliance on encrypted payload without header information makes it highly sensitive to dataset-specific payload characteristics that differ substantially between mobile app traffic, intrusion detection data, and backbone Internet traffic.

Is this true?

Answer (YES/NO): NO